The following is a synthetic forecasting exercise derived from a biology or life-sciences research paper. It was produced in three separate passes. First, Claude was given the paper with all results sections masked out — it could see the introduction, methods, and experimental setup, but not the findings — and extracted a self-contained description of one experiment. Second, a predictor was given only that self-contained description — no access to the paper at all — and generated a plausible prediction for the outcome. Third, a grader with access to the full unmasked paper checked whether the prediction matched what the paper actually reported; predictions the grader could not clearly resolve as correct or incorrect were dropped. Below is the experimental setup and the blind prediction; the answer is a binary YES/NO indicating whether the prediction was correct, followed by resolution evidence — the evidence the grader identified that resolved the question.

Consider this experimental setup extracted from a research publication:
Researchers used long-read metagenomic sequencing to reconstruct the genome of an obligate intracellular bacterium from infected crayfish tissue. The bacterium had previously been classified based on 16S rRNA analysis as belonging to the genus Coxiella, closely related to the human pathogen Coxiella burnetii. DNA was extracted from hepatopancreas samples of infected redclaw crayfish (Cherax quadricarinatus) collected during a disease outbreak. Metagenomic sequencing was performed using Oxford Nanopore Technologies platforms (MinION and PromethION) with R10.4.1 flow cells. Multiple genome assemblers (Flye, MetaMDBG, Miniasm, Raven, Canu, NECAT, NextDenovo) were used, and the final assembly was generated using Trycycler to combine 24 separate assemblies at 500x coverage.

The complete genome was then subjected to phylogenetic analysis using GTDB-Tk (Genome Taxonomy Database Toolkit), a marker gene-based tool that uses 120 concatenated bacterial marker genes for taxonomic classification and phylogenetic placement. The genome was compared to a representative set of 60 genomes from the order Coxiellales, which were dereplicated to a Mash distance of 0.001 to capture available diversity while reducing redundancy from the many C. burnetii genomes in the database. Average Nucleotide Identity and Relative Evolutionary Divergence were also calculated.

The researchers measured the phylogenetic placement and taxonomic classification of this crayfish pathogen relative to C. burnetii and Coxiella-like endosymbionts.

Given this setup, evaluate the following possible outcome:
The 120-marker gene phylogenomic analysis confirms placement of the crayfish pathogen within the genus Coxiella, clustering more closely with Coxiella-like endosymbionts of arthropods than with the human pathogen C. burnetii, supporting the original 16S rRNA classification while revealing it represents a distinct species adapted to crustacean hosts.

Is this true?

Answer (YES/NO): NO